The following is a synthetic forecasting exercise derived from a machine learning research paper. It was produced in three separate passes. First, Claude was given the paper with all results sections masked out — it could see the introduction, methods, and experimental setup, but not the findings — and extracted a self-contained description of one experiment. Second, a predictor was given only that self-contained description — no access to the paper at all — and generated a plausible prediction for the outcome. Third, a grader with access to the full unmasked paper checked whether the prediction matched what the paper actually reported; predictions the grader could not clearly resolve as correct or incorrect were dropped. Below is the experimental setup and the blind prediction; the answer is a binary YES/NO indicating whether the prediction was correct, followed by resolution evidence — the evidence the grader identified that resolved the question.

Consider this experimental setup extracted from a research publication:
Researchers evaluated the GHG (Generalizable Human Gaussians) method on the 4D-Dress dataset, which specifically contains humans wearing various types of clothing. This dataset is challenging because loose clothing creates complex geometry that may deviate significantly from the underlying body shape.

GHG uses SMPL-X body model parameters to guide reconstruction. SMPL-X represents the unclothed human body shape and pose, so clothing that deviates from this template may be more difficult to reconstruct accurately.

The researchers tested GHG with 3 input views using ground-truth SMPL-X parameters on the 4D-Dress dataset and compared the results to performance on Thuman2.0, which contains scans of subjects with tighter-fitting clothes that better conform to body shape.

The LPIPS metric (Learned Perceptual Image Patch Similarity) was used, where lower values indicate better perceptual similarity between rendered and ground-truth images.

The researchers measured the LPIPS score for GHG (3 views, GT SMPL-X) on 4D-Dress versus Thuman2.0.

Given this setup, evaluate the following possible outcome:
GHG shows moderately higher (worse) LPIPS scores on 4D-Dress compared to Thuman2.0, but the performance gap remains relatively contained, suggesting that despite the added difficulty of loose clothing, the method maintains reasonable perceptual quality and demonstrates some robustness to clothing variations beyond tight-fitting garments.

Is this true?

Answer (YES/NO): YES